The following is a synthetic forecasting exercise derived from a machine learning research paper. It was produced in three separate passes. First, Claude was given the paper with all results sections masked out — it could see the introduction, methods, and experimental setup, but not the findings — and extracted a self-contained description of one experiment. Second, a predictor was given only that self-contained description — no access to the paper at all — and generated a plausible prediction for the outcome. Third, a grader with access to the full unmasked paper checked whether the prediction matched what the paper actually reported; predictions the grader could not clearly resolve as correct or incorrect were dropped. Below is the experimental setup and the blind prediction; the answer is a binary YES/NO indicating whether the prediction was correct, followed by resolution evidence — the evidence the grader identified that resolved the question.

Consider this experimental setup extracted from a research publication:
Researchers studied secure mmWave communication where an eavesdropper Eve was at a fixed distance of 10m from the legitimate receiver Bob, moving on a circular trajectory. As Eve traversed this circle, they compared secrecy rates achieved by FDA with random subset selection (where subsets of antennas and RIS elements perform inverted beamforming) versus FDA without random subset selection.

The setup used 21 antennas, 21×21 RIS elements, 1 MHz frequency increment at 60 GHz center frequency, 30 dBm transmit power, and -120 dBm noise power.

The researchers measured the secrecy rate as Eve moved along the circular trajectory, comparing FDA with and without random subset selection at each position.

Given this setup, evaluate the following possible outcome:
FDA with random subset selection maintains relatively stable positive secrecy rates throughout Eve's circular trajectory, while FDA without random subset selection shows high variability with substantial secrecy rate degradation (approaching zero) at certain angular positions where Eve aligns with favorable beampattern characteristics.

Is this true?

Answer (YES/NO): NO